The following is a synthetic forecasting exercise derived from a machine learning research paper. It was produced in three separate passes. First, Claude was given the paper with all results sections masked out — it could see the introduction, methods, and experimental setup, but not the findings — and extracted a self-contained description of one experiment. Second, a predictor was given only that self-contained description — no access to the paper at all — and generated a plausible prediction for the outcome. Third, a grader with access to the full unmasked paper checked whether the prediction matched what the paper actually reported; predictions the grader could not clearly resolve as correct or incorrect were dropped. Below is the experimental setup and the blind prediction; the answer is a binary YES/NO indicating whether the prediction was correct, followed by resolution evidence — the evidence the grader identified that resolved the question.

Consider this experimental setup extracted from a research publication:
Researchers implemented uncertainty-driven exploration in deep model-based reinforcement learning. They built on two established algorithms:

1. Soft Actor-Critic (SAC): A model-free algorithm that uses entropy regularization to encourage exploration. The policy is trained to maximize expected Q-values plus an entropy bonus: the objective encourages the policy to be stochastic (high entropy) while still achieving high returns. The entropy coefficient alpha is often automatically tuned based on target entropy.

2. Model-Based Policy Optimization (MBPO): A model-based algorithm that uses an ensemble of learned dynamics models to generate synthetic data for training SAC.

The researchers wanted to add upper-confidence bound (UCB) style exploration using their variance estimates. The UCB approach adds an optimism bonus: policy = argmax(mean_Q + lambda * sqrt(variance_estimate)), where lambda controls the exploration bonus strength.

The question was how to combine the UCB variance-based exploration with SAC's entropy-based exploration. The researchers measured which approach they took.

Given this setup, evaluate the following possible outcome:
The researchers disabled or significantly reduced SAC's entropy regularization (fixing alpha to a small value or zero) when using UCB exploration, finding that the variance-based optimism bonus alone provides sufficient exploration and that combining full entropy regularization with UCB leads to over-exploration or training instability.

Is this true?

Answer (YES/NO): NO